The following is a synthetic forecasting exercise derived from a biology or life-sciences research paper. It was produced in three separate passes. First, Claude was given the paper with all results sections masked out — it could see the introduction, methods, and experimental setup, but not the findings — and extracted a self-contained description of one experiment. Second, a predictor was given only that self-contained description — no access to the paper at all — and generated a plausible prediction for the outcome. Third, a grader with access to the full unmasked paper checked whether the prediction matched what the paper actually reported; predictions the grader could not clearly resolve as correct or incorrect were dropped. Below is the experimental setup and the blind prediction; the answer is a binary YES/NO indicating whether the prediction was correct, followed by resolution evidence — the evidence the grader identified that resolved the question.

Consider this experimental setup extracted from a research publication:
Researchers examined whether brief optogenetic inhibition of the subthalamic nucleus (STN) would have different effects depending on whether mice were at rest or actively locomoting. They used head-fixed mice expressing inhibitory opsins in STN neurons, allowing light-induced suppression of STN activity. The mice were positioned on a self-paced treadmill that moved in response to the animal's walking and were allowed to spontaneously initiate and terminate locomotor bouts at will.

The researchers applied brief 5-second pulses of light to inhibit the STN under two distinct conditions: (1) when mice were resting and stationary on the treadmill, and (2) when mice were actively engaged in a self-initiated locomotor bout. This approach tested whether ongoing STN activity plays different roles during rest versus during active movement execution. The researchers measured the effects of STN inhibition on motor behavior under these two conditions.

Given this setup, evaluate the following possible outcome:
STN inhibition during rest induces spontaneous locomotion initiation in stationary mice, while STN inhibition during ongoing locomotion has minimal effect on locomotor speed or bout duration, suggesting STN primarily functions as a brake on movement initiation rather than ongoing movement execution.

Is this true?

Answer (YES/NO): NO